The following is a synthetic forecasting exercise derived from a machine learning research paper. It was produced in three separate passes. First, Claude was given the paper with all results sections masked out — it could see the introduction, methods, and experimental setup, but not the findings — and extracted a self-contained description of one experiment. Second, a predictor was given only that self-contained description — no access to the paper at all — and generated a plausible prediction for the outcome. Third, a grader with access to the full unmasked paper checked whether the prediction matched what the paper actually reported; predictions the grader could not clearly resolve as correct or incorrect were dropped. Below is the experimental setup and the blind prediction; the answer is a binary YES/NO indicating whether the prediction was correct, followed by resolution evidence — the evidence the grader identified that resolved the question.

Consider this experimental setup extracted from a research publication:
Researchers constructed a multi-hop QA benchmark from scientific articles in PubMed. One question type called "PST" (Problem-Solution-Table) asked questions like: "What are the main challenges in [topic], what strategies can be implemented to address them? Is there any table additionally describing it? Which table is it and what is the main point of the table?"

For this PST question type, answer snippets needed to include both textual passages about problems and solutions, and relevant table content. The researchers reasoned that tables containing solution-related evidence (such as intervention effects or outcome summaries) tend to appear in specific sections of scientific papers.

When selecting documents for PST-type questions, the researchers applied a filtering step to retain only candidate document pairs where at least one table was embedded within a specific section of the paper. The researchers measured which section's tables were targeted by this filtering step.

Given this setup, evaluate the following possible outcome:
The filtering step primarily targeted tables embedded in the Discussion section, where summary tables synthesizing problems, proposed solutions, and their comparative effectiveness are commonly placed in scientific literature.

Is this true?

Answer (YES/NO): NO